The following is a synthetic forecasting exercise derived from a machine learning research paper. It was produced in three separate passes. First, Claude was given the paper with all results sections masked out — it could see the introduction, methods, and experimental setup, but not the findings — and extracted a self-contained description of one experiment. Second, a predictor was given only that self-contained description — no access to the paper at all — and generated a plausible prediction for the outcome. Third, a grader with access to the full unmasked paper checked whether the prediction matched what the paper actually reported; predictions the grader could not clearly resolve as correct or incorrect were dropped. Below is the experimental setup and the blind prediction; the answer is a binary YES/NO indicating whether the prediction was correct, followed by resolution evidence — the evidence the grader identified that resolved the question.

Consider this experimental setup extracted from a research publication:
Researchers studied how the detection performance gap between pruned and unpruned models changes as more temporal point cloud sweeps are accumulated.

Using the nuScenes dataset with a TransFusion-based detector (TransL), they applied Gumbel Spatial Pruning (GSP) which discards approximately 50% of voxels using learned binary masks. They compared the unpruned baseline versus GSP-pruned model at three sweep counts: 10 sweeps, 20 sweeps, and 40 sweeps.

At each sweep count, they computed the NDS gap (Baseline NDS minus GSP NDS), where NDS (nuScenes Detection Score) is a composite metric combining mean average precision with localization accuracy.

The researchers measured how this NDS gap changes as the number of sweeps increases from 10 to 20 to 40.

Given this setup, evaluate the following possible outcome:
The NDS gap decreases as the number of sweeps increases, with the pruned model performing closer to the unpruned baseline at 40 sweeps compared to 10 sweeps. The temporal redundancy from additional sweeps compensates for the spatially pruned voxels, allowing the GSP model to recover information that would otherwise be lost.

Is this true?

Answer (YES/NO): NO